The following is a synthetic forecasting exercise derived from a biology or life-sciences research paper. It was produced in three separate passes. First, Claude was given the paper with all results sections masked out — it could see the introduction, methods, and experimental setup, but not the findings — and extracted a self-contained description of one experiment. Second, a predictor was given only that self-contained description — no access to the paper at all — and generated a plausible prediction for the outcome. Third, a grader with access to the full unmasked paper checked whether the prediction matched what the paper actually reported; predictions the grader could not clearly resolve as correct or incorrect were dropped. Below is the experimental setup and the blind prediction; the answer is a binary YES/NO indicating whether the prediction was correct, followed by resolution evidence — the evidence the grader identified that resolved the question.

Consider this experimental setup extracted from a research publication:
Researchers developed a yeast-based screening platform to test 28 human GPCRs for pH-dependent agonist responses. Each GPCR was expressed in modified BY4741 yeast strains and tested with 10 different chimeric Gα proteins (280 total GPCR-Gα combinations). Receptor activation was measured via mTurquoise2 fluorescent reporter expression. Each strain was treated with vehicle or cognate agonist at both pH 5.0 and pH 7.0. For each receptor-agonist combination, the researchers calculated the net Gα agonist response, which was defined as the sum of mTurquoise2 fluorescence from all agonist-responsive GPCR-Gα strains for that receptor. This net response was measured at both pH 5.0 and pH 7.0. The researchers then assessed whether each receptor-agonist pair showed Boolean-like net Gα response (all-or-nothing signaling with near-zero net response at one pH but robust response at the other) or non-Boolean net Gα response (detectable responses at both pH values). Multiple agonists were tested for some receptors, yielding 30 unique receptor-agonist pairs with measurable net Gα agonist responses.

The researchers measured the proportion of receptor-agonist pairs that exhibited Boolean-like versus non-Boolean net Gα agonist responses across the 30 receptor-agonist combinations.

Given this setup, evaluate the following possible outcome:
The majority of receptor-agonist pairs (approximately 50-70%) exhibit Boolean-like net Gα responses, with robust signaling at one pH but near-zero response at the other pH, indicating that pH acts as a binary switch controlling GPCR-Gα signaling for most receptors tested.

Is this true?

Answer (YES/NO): YES